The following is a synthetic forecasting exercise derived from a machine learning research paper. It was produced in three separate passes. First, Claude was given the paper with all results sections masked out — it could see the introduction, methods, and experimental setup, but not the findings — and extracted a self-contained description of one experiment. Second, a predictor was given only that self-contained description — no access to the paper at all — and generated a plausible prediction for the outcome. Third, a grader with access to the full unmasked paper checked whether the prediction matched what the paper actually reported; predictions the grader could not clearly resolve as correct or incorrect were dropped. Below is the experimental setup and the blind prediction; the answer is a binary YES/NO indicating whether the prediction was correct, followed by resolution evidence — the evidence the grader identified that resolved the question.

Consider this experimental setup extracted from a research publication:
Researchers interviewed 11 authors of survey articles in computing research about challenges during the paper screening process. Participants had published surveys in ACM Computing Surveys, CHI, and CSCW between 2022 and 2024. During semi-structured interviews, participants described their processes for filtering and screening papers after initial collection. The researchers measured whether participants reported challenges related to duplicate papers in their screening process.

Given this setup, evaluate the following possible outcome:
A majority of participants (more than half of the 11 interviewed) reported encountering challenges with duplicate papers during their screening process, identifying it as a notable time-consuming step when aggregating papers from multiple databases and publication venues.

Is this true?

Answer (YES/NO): NO